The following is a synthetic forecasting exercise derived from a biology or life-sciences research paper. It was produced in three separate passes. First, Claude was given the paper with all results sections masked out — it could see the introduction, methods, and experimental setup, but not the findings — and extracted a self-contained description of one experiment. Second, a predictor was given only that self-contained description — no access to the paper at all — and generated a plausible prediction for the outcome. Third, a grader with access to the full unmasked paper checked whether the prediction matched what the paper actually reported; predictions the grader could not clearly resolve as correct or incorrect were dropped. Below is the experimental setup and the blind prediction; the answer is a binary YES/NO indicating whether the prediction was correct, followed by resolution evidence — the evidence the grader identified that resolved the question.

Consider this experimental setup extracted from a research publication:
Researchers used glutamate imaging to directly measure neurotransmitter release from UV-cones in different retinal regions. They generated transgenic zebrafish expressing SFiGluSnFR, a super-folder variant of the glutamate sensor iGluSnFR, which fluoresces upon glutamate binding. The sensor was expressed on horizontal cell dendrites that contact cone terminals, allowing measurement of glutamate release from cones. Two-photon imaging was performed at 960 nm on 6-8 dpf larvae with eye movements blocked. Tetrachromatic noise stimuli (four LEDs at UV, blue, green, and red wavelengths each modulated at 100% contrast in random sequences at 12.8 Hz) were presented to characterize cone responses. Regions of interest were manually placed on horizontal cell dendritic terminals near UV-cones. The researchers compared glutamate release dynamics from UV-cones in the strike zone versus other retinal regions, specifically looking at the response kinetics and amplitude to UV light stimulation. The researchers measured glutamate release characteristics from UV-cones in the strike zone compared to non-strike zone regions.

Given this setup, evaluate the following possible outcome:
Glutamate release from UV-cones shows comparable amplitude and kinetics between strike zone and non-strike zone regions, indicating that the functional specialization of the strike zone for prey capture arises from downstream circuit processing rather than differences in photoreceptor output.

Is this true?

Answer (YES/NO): NO